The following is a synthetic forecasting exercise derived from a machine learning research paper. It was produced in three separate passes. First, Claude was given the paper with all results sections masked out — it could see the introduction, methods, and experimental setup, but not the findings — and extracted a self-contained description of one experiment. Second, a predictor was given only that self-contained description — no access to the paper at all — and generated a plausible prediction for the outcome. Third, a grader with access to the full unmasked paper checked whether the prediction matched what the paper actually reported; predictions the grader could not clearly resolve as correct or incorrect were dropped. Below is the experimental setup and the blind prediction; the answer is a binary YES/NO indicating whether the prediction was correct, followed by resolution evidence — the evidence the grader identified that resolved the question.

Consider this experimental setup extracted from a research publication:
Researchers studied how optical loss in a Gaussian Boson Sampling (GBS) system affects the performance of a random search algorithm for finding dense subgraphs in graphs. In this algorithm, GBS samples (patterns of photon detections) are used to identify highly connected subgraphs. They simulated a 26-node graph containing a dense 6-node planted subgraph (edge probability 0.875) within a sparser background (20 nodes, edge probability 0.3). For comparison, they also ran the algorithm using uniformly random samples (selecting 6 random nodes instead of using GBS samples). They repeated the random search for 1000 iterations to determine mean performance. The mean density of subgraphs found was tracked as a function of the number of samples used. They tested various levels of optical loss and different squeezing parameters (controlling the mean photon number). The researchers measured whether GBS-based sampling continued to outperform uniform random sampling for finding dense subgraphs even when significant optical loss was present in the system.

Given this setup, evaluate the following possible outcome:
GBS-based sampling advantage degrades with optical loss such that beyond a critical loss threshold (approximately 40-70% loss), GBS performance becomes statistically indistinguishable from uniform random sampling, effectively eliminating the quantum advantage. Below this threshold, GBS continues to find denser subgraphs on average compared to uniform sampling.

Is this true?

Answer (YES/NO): NO